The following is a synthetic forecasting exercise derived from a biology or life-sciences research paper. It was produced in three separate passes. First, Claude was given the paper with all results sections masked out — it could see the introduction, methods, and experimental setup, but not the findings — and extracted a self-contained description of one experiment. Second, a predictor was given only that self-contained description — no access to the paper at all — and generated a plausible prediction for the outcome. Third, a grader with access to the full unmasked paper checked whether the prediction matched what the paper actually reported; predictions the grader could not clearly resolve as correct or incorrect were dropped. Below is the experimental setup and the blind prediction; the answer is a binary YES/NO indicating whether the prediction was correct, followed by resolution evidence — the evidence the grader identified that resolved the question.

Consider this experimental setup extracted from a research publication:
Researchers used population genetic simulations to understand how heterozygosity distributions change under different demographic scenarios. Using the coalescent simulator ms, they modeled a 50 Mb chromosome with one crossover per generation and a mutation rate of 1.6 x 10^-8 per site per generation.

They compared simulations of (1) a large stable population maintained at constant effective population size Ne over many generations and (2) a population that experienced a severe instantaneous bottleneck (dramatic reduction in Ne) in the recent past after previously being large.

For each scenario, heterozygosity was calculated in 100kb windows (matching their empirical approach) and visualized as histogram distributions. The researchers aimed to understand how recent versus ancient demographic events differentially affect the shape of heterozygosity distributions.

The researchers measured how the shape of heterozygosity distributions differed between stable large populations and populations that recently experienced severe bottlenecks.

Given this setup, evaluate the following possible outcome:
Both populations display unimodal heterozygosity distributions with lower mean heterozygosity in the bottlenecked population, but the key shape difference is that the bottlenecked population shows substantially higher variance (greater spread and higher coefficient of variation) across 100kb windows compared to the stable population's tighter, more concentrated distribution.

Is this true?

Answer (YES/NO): NO